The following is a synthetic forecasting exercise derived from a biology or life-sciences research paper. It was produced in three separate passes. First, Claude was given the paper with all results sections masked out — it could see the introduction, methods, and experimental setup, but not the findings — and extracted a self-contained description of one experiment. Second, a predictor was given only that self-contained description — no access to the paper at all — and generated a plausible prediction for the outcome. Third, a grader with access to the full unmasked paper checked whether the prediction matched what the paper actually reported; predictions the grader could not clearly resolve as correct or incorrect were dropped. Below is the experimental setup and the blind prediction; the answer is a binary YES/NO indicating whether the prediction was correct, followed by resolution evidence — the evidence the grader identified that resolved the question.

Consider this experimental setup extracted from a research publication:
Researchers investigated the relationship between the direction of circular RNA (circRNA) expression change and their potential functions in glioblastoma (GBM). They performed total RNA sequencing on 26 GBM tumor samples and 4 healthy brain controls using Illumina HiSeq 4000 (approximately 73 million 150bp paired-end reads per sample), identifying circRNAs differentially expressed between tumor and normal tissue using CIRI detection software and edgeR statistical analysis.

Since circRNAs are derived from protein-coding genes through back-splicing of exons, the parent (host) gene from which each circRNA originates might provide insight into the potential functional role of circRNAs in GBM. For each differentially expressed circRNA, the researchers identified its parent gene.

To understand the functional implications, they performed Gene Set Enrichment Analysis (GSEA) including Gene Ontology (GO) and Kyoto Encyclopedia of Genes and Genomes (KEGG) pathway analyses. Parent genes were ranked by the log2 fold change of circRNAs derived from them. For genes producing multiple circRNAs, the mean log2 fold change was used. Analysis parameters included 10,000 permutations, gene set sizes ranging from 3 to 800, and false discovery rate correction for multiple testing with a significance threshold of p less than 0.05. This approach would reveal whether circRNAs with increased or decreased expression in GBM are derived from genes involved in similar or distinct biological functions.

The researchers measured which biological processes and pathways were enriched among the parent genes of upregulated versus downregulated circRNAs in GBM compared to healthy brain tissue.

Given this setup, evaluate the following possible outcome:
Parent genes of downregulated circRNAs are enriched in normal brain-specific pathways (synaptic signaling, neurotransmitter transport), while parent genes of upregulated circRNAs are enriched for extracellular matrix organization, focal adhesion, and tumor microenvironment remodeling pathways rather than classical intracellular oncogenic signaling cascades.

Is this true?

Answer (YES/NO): NO